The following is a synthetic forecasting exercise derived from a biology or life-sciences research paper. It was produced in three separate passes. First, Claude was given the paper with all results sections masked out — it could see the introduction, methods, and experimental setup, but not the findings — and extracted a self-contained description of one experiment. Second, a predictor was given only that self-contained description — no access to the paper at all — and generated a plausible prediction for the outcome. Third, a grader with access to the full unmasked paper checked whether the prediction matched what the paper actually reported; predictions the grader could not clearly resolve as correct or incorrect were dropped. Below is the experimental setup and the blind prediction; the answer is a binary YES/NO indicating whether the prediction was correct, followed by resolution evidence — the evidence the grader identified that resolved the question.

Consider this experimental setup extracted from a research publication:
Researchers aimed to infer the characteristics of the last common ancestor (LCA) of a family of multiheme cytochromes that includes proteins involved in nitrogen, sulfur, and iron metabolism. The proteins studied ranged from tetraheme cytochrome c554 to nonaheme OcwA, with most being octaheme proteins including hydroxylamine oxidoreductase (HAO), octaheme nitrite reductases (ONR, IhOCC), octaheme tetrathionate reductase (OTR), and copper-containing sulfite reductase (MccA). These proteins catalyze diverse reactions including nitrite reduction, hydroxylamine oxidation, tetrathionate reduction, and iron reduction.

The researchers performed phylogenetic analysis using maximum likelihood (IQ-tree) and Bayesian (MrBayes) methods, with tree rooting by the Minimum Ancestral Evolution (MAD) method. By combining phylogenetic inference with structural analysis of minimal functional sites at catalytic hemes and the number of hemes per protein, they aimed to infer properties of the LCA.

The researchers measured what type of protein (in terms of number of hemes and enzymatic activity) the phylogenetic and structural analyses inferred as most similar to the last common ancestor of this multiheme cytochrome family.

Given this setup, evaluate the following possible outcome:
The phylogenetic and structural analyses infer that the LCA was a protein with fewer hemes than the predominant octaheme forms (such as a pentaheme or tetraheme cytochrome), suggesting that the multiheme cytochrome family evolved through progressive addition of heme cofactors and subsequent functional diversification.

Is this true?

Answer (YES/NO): NO